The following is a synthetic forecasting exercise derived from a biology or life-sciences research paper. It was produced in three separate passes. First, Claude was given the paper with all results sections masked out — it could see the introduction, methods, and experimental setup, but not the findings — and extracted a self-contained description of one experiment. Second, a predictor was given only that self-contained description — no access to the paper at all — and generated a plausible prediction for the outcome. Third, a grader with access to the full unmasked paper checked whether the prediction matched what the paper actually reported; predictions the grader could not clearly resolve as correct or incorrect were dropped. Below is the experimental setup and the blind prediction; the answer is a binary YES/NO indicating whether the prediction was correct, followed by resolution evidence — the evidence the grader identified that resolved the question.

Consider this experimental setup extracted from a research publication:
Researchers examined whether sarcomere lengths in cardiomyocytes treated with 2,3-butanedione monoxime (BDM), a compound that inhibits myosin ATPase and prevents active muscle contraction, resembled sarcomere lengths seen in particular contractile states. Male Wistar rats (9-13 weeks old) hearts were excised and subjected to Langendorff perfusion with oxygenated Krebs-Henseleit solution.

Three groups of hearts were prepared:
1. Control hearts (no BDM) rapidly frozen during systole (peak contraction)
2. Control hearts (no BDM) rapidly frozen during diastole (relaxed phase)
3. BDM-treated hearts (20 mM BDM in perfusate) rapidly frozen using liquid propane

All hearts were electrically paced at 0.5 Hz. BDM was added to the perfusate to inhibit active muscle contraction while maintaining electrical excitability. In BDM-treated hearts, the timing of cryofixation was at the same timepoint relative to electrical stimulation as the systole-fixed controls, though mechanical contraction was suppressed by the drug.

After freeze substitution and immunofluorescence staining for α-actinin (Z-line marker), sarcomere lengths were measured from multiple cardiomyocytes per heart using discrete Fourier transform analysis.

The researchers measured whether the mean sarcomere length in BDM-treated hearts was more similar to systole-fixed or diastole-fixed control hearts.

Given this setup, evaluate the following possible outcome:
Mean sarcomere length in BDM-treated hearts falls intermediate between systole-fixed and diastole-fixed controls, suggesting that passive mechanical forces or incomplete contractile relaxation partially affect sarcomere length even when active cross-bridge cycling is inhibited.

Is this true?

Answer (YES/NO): NO